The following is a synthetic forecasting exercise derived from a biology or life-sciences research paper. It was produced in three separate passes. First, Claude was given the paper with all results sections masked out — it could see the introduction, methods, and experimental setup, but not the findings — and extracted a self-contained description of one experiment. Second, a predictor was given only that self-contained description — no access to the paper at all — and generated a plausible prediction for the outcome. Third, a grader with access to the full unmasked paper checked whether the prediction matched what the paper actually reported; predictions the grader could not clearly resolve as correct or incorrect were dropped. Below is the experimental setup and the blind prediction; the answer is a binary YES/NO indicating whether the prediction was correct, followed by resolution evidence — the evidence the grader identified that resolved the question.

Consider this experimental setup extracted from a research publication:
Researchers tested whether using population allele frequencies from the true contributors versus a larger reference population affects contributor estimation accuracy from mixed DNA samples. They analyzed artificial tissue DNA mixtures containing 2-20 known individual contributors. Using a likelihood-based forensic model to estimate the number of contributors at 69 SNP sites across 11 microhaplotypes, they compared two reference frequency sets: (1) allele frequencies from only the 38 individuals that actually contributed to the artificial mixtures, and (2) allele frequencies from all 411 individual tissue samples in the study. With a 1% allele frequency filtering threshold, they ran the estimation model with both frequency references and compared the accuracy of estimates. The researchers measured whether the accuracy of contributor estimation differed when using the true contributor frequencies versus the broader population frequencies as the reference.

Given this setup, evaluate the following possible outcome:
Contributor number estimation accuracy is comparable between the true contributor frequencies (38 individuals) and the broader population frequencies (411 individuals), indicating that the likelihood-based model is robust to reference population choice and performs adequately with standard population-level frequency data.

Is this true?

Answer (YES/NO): NO